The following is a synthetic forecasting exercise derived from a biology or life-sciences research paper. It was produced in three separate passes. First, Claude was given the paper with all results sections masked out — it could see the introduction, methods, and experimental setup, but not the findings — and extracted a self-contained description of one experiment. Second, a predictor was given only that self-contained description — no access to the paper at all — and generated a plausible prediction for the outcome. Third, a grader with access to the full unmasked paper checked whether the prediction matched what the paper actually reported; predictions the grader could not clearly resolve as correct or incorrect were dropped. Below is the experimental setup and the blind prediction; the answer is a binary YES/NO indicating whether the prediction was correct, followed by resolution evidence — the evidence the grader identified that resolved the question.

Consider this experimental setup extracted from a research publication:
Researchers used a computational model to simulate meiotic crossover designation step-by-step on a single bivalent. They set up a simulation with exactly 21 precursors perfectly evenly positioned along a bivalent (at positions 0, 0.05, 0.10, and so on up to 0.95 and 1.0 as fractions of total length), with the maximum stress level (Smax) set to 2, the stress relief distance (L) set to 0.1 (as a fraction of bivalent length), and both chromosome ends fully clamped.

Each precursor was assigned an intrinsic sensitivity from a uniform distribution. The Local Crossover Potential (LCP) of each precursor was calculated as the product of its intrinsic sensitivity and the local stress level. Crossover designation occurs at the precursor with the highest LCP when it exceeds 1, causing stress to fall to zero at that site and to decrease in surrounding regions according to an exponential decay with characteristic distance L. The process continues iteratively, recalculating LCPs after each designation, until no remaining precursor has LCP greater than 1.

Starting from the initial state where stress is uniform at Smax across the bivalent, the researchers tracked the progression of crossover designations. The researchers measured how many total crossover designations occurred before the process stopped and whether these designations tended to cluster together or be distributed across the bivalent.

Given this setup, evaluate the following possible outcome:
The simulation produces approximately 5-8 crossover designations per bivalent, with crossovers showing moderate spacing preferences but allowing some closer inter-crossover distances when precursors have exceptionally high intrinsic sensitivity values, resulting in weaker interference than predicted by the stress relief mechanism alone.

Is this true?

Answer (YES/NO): NO